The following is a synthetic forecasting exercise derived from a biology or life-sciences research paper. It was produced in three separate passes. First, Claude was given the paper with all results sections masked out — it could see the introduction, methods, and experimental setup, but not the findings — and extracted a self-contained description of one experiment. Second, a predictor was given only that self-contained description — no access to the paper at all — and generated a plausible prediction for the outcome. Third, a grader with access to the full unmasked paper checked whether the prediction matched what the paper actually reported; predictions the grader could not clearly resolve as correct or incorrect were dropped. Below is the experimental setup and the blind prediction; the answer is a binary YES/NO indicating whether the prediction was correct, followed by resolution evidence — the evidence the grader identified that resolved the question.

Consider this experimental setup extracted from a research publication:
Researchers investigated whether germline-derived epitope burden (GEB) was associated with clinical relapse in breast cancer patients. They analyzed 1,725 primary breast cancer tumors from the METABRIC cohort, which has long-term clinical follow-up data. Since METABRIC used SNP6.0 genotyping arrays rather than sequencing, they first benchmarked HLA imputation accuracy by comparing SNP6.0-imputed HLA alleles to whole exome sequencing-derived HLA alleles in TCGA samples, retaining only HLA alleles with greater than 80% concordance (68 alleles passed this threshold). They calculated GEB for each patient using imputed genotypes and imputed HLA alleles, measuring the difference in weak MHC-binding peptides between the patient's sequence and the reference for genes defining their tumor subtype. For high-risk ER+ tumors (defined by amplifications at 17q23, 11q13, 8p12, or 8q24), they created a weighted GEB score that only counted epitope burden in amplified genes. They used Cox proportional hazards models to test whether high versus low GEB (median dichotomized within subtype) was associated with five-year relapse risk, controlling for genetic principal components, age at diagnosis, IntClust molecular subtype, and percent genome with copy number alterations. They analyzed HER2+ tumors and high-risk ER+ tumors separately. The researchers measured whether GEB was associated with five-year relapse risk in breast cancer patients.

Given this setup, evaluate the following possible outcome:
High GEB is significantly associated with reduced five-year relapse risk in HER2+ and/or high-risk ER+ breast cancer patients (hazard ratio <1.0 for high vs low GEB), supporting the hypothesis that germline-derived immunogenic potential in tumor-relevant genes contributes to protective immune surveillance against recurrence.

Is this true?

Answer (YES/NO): NO